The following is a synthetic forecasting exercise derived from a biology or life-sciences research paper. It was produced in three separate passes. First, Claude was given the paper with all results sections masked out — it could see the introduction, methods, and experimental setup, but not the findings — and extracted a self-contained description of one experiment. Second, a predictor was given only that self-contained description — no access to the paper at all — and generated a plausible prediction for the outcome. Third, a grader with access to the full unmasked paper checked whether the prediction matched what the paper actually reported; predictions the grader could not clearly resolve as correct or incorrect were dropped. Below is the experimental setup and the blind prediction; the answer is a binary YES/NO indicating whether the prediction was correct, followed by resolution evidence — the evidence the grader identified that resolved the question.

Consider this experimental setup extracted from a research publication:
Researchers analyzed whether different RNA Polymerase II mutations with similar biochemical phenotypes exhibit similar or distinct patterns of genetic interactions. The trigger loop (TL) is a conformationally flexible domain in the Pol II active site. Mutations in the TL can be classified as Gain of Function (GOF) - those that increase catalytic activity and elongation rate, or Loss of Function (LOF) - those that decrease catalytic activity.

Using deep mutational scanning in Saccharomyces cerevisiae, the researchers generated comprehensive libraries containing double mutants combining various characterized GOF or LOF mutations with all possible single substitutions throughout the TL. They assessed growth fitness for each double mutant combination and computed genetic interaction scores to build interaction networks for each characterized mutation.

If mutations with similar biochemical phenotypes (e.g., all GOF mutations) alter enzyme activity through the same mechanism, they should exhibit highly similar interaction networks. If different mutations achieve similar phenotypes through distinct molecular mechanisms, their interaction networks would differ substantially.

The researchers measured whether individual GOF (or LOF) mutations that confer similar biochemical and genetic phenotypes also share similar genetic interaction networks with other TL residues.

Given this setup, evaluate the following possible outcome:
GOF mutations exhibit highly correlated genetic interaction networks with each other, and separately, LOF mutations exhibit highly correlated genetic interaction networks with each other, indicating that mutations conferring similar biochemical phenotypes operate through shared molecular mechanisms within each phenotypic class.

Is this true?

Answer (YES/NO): NO